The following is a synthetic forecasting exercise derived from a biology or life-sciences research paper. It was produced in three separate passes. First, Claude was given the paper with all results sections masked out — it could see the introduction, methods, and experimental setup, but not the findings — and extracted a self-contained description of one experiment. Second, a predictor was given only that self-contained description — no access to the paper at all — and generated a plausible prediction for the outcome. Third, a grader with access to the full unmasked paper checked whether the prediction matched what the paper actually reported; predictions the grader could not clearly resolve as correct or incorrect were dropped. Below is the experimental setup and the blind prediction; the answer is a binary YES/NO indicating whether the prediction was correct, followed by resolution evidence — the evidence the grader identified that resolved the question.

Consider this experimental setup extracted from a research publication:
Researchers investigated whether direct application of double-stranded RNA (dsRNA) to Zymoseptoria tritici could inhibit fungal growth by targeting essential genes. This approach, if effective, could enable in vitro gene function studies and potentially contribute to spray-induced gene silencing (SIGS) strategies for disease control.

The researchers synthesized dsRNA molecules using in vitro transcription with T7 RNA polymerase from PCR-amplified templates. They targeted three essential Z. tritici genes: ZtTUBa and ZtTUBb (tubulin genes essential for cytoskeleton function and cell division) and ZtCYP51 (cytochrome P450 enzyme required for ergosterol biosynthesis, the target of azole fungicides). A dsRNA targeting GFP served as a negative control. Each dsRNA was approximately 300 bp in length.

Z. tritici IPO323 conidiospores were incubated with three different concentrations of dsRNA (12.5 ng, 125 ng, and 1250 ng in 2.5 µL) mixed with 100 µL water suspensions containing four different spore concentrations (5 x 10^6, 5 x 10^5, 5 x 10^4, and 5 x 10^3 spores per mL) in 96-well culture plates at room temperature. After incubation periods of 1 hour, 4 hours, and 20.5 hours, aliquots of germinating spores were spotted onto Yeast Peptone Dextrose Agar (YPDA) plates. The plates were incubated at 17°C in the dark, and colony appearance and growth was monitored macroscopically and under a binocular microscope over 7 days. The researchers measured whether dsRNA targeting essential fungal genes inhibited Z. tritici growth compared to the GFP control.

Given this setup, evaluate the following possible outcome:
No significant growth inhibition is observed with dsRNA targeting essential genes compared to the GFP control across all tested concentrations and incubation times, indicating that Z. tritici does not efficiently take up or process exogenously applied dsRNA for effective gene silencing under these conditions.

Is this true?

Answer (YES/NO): YES